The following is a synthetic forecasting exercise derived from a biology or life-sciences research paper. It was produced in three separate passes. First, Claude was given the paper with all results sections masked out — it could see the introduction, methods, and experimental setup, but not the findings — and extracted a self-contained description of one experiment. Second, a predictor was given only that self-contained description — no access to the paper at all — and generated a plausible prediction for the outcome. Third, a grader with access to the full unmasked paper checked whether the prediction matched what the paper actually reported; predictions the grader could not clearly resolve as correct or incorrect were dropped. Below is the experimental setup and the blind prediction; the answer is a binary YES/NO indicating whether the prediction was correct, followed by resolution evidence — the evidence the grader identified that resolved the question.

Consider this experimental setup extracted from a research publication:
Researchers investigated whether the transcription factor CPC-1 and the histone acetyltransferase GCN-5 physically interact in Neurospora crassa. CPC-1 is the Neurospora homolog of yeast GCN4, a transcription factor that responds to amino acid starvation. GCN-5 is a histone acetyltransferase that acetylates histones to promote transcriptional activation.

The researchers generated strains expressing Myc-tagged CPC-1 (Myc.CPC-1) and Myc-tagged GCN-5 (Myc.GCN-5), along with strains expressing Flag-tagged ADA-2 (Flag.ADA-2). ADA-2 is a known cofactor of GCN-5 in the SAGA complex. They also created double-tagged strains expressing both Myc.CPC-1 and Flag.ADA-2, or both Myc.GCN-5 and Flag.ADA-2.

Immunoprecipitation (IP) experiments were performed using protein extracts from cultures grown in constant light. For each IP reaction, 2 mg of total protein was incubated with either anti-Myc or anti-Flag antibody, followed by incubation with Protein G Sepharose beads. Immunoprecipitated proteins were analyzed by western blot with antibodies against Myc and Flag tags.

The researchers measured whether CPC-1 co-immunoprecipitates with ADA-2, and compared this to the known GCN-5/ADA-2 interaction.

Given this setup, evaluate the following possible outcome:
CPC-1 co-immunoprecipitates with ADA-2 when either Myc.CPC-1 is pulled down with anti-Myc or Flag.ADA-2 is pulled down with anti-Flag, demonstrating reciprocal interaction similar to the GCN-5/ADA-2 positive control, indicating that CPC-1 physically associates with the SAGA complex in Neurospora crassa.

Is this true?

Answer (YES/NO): NO